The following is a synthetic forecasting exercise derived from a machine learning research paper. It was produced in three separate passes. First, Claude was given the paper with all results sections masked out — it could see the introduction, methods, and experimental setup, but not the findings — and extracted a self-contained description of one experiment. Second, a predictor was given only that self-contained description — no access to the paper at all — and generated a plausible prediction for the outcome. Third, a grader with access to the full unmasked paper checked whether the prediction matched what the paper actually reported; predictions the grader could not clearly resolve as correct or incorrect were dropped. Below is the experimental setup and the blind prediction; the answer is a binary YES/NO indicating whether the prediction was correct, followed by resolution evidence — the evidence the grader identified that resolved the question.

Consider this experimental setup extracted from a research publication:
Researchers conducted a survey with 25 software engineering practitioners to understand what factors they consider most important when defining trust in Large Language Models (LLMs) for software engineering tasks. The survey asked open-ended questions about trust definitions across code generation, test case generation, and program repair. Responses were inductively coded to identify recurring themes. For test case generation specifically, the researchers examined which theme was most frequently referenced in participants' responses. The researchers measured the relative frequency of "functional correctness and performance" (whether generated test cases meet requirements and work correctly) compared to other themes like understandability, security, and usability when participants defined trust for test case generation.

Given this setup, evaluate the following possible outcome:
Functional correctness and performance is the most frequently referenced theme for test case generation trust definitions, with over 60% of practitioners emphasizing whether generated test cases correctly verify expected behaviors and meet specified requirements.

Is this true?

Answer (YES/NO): YES